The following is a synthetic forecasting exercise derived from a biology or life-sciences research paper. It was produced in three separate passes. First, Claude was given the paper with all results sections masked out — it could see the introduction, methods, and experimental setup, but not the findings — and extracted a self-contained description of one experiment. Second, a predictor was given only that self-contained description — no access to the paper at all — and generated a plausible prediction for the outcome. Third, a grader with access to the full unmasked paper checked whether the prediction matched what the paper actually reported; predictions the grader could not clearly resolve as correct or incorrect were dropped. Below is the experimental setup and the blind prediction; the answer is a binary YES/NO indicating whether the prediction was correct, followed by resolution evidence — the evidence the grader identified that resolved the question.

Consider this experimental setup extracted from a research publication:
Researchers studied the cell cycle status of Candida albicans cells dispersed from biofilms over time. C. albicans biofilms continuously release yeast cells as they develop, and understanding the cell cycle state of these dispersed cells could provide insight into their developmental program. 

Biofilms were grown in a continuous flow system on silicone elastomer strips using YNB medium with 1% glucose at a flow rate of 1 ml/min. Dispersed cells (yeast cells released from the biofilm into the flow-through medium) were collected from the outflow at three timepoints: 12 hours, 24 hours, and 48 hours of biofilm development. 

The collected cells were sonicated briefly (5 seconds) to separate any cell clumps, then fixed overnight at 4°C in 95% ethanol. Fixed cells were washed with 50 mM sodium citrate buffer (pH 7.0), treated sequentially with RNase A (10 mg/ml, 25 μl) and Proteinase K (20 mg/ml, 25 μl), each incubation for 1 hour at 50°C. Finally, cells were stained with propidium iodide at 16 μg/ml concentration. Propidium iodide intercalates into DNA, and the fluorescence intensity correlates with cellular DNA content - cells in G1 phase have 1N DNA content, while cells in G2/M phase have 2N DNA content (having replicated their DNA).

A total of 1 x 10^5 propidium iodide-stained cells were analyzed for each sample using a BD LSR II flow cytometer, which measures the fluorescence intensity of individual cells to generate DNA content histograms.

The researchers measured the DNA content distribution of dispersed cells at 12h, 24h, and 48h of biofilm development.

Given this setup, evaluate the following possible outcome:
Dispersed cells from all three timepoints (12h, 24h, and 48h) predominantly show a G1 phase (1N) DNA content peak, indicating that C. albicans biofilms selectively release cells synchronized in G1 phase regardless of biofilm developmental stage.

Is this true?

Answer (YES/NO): NO